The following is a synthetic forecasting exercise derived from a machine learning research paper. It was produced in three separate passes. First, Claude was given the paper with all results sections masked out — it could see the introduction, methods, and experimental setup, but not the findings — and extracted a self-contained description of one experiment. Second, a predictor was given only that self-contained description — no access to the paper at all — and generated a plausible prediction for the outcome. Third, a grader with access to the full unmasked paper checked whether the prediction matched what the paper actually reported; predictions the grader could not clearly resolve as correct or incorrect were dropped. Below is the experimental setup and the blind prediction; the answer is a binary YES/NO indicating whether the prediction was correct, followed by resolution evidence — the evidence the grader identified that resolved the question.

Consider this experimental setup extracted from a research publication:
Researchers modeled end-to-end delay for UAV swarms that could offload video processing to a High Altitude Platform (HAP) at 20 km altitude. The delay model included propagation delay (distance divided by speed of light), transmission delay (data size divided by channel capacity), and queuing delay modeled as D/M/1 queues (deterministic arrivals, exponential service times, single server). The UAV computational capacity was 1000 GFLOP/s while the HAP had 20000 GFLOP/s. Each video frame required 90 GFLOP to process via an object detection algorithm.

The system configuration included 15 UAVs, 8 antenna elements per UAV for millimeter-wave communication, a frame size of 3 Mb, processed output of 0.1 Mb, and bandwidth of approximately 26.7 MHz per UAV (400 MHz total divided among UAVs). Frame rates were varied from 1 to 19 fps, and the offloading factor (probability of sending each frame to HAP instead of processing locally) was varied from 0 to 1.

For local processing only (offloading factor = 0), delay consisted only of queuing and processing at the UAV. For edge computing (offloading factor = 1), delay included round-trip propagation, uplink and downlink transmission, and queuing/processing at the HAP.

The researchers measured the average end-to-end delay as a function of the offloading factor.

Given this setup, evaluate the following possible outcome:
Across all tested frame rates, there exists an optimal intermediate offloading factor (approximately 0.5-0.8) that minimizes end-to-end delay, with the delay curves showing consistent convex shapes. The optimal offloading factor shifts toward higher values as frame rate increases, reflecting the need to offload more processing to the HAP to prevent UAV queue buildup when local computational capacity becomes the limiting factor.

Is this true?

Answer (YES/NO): NO